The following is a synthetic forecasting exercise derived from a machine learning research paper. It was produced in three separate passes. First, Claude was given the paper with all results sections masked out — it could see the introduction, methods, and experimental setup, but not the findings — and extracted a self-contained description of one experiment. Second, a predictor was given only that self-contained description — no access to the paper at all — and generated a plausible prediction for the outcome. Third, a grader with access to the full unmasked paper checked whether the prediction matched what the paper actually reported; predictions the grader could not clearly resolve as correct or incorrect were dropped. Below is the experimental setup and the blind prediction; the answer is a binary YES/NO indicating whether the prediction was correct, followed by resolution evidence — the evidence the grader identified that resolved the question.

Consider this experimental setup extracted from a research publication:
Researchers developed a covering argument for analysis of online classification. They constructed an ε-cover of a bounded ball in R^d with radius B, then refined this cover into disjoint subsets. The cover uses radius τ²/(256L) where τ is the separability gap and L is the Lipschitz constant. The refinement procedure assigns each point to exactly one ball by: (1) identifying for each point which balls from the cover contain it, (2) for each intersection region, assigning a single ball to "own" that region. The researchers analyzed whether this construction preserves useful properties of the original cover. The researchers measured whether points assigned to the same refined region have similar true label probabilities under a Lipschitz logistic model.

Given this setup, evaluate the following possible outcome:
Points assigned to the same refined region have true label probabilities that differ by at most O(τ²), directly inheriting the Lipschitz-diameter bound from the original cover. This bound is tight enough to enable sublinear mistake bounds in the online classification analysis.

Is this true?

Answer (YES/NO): YES